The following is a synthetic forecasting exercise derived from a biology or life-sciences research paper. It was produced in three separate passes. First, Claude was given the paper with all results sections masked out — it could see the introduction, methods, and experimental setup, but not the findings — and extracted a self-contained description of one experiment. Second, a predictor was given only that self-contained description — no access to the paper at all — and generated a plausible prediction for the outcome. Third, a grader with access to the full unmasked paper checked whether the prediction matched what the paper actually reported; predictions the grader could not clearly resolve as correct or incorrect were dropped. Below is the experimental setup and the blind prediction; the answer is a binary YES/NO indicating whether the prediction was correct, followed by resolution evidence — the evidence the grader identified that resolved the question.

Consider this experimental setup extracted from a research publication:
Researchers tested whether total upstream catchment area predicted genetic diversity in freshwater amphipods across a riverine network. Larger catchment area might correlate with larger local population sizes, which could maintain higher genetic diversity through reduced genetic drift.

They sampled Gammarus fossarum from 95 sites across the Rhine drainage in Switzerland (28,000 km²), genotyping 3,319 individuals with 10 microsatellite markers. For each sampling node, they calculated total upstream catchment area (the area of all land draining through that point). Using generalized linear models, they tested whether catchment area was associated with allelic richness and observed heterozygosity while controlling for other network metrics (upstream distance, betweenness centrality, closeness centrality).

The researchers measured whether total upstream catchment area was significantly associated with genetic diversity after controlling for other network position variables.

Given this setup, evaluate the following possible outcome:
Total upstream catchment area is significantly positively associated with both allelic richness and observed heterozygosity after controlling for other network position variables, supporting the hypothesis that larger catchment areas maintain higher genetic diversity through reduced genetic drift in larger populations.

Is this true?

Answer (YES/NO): NO